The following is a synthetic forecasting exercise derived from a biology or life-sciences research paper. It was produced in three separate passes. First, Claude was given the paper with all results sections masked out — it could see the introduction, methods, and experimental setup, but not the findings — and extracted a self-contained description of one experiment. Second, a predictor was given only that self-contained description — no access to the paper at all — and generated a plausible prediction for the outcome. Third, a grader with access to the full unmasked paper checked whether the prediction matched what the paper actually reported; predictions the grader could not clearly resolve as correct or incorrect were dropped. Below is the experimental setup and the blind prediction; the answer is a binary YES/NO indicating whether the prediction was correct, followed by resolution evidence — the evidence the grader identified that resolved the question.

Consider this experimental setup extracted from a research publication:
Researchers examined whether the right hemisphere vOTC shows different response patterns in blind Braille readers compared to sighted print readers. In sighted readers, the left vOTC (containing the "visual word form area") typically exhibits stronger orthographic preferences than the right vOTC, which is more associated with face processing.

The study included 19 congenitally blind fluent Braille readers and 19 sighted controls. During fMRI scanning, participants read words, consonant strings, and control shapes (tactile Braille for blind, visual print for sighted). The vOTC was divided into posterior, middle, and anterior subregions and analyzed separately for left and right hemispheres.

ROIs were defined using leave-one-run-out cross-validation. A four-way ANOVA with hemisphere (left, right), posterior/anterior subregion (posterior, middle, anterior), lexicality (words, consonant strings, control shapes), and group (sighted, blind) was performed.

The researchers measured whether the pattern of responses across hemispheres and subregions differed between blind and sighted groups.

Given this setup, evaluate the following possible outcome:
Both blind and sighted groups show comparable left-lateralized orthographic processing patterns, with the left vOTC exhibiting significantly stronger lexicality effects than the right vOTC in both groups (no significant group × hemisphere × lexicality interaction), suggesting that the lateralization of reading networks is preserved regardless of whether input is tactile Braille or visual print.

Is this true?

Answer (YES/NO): NO